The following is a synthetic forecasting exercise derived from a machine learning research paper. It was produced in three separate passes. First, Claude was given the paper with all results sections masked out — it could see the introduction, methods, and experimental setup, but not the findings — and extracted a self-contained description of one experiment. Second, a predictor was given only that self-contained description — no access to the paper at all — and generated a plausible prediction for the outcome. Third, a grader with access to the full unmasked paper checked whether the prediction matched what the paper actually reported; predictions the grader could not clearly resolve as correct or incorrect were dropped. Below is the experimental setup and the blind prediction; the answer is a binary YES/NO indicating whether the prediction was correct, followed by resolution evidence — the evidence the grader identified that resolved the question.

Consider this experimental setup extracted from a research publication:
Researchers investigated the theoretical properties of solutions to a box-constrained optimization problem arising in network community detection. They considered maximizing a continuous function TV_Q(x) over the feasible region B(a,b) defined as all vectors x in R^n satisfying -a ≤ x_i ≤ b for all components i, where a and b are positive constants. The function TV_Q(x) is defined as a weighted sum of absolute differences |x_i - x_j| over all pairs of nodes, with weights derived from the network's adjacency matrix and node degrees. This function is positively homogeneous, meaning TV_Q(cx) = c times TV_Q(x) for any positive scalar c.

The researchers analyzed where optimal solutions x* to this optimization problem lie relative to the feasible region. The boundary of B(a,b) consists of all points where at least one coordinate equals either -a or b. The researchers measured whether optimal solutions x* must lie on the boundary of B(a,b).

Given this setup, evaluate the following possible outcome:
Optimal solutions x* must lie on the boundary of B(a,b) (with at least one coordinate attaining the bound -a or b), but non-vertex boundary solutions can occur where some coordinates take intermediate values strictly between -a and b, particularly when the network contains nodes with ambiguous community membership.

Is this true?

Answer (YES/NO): NO